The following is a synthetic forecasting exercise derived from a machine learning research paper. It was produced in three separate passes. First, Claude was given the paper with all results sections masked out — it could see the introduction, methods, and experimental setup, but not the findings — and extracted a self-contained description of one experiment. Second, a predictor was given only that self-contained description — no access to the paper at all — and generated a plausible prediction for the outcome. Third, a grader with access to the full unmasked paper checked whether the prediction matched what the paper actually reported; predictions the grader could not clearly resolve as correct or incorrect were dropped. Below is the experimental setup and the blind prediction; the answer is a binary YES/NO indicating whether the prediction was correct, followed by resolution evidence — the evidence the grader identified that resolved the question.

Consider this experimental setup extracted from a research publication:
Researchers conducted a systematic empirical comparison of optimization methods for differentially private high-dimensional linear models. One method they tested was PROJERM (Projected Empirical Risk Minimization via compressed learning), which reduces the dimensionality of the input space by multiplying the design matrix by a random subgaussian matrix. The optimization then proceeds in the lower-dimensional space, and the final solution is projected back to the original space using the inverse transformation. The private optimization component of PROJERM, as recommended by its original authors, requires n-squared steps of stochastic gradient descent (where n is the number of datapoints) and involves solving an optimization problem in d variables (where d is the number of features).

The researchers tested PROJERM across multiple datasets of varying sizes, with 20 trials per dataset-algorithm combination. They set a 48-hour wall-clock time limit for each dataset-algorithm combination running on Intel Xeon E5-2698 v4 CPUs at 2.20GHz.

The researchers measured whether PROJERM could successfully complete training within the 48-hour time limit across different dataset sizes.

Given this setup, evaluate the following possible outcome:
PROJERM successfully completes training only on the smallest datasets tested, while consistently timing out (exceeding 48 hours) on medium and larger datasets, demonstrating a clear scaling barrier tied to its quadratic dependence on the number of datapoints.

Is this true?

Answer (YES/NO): NO